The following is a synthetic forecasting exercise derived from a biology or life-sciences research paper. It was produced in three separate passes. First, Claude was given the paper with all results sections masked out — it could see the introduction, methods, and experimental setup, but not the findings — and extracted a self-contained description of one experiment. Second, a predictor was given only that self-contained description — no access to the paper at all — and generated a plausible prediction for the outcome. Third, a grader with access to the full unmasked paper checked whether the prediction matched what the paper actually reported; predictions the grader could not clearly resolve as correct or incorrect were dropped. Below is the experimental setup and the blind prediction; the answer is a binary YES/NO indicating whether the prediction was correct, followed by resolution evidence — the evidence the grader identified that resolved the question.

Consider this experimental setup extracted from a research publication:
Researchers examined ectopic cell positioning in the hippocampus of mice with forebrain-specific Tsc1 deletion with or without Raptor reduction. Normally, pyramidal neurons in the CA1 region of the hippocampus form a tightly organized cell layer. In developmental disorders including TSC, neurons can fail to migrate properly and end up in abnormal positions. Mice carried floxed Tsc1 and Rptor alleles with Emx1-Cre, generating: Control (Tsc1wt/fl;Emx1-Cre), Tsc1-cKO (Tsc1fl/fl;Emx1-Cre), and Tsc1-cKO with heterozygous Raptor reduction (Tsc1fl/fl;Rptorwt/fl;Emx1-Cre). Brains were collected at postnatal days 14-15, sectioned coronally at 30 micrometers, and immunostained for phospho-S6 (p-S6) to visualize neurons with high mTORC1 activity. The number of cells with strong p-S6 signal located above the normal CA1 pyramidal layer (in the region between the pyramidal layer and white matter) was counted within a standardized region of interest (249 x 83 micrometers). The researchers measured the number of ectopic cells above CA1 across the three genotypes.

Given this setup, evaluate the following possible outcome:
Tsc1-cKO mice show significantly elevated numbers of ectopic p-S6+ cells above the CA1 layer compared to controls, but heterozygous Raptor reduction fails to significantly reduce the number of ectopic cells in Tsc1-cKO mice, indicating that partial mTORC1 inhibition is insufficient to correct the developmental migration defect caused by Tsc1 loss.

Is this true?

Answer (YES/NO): NO